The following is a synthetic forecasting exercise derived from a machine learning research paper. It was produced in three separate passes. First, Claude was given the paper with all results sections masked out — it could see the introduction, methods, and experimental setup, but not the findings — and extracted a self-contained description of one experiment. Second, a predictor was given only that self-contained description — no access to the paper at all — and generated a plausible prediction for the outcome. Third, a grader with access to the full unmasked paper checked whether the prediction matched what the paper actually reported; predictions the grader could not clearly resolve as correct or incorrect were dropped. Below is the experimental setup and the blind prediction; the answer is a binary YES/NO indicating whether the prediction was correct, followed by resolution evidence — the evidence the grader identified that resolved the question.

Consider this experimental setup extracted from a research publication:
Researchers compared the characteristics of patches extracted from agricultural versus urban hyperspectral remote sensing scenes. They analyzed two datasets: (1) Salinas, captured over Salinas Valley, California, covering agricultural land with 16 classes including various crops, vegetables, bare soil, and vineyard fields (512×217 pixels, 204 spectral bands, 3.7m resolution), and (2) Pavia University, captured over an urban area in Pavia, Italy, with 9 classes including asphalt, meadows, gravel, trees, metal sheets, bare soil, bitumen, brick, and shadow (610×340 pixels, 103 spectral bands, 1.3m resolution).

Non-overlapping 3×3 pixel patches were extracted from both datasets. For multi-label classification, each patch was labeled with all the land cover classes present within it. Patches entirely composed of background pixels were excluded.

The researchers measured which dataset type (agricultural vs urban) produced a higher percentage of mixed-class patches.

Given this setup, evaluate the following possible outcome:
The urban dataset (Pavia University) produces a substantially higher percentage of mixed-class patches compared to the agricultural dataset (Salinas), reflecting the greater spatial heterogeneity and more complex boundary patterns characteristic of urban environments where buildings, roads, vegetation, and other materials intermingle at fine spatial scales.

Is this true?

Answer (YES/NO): YES